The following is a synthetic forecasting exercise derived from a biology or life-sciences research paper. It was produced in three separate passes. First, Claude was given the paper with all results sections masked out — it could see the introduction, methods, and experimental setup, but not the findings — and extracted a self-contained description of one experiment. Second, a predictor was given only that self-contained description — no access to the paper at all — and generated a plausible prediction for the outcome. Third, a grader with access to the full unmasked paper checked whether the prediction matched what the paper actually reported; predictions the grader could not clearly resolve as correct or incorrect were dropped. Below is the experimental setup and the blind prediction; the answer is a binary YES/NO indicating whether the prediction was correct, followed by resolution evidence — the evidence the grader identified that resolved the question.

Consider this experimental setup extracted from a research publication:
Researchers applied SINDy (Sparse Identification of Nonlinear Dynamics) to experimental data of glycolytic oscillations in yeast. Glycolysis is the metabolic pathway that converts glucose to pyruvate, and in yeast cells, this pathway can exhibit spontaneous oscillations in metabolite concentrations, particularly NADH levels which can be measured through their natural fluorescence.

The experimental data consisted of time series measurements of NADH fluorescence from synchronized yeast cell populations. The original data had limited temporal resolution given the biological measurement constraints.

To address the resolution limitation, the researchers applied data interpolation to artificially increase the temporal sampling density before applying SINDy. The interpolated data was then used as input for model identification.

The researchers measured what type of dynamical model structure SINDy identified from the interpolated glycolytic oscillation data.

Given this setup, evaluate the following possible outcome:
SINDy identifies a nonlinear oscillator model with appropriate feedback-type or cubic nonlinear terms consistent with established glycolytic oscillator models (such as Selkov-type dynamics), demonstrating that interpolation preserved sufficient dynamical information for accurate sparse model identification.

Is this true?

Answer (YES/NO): YES